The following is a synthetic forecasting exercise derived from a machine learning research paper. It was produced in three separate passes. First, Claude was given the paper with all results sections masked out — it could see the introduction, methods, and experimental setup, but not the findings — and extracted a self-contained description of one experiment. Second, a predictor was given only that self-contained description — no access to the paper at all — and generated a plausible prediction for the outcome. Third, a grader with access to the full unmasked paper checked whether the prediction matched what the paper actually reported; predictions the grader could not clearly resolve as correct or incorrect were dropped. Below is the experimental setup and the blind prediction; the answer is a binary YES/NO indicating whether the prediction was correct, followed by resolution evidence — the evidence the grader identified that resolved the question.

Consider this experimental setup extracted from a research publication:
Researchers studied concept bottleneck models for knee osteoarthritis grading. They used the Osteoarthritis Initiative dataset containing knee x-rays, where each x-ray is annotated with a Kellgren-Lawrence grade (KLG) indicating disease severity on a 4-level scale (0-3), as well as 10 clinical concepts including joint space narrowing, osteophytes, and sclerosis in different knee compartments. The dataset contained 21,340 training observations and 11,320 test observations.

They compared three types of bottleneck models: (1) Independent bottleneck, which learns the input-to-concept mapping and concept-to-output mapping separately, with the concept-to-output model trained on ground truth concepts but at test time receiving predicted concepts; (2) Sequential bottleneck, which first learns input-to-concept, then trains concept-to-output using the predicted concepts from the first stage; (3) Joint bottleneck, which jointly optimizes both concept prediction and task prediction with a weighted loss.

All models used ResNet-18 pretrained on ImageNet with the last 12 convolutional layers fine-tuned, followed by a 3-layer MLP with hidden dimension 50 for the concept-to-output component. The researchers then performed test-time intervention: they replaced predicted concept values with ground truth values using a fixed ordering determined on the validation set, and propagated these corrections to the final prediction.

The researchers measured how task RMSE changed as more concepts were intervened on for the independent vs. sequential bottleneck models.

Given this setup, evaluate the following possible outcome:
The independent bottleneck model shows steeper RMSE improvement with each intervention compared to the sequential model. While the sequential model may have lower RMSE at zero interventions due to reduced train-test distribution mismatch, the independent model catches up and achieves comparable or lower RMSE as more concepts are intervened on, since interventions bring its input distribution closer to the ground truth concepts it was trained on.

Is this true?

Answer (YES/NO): YES